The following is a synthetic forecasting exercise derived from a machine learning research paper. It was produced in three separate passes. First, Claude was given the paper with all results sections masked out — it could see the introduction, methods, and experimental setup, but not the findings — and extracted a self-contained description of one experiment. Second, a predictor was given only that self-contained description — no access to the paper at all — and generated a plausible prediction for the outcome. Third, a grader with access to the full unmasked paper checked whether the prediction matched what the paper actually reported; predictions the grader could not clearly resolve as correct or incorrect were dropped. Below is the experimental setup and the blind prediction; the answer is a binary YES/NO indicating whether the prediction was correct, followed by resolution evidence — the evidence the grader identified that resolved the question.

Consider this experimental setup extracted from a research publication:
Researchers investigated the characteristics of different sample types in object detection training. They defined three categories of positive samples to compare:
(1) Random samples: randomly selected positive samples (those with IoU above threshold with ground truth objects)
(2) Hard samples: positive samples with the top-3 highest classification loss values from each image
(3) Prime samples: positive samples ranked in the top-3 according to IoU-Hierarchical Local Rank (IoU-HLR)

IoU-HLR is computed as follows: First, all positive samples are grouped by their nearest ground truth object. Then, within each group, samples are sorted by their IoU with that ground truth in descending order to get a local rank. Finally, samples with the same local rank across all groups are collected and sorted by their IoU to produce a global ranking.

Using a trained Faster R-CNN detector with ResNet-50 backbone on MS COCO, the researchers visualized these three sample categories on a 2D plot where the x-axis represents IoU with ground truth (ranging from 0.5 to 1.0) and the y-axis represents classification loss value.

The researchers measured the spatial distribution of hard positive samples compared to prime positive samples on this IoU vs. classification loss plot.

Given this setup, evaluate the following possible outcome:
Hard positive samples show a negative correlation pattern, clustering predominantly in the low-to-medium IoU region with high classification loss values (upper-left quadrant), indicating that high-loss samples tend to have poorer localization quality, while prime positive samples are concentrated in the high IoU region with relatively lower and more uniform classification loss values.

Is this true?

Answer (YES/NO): NO